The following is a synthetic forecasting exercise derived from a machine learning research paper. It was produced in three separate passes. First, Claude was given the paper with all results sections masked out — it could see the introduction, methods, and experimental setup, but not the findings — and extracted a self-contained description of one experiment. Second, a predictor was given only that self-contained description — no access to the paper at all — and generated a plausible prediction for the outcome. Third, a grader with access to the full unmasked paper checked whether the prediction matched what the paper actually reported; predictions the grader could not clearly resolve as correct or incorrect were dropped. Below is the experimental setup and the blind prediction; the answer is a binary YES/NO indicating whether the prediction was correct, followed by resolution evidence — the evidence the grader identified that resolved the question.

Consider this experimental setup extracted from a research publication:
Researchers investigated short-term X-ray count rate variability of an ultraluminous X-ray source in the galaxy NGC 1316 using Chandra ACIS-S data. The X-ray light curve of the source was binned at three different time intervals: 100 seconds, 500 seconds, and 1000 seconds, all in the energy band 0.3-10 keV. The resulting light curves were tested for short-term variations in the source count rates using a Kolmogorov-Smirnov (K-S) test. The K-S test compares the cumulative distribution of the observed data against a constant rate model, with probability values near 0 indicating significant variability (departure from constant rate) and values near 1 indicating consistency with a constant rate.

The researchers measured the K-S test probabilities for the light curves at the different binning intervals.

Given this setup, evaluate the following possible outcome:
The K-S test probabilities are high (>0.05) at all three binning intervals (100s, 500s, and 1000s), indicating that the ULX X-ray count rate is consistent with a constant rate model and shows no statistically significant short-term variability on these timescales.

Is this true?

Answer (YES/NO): YES